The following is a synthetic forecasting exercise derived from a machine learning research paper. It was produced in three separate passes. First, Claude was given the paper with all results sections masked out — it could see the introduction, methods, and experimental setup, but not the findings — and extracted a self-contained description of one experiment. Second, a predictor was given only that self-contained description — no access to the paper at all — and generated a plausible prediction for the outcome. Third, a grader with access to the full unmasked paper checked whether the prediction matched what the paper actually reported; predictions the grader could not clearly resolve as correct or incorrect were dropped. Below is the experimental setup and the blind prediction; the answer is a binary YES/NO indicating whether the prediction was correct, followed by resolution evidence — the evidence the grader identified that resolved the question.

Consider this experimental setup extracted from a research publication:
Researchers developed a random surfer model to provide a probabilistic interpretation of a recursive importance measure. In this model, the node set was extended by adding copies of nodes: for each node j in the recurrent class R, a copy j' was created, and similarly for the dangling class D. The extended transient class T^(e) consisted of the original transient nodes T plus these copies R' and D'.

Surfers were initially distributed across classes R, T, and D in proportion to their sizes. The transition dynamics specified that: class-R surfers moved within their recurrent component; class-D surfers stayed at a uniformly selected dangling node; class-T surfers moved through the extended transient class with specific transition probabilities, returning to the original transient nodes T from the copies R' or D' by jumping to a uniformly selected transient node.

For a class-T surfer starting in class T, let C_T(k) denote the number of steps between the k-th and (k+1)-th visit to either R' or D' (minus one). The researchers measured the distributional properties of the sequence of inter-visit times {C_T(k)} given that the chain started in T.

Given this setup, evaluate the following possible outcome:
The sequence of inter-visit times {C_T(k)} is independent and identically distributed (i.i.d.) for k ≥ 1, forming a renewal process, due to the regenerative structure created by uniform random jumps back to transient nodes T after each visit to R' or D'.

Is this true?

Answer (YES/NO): YES